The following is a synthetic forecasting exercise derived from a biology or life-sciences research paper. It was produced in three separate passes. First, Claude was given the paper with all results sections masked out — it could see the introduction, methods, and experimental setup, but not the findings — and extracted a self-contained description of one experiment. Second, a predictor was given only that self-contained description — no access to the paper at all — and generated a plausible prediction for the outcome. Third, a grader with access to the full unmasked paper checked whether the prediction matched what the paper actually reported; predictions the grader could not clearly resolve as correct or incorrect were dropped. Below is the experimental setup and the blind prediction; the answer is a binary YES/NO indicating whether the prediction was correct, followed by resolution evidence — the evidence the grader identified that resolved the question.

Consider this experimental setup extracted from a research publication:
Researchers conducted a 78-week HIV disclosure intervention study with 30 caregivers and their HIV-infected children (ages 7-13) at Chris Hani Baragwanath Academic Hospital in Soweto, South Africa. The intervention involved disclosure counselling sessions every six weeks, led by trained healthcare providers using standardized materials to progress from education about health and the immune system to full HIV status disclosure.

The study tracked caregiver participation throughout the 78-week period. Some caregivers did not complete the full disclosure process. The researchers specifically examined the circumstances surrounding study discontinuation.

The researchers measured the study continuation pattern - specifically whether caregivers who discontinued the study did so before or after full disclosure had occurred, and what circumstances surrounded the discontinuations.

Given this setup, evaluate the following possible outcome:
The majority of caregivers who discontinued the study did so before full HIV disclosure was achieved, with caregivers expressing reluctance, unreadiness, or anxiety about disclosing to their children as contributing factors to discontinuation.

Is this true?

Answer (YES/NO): YES